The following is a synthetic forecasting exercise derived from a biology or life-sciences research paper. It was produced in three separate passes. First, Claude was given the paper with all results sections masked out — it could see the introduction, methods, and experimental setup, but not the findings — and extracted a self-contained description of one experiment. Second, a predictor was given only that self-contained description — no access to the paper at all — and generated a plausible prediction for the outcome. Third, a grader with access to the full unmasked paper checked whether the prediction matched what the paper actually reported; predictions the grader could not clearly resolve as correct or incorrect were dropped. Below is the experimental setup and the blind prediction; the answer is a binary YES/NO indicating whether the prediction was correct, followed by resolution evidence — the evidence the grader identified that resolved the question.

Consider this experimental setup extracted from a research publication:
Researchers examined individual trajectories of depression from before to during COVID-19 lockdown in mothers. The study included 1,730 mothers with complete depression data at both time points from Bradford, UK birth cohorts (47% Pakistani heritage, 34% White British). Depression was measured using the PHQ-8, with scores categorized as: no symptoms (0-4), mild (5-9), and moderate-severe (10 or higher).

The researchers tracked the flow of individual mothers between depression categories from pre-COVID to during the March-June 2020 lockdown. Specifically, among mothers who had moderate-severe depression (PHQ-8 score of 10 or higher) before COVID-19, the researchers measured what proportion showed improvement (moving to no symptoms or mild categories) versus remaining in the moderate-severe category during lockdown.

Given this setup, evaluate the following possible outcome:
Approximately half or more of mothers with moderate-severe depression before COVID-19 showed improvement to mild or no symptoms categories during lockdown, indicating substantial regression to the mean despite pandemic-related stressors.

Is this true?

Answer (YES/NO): YES